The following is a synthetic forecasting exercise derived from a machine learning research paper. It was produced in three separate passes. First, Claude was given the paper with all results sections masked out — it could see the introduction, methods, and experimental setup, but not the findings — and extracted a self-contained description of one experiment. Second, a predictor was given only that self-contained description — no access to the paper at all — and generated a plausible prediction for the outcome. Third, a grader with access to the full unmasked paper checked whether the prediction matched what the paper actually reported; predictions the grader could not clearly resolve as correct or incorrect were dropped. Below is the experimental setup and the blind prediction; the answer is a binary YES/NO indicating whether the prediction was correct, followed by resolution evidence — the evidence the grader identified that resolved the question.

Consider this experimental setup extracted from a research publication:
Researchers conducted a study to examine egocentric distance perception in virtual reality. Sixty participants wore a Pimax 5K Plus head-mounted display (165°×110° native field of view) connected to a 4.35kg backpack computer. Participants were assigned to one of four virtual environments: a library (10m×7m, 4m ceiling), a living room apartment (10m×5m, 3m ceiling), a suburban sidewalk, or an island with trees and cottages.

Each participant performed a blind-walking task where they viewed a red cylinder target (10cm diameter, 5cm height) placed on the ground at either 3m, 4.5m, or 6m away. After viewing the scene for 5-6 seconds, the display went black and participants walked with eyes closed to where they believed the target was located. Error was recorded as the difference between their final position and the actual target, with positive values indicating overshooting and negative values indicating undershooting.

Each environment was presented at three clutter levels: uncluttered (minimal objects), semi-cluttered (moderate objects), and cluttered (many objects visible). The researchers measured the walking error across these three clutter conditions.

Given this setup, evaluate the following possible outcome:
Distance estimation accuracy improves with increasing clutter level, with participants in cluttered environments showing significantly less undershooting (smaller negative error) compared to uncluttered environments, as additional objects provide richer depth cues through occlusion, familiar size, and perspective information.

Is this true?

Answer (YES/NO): YES